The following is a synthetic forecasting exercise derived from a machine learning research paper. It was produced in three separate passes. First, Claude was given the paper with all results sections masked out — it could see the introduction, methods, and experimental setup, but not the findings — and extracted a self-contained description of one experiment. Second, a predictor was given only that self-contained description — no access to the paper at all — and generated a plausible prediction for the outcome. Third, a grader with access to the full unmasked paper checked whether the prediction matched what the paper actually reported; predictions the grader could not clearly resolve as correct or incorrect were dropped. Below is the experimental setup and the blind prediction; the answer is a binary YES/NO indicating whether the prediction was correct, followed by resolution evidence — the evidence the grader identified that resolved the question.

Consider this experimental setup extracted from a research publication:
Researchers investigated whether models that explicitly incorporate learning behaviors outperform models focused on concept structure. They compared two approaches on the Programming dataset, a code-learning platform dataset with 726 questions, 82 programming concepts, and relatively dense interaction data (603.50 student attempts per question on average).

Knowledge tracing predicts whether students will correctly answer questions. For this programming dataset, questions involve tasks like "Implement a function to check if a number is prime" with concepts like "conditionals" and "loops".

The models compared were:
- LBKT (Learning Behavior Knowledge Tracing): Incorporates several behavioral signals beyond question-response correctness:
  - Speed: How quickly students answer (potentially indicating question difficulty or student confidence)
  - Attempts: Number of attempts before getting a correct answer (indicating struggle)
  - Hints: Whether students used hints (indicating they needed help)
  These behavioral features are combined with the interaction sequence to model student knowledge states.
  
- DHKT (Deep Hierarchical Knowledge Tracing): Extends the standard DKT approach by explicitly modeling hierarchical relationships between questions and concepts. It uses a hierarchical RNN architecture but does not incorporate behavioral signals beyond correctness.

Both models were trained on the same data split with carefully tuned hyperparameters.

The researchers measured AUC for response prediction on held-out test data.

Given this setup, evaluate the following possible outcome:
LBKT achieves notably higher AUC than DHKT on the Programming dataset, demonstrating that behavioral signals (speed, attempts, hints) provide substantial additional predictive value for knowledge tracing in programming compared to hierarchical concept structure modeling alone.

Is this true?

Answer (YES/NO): NO